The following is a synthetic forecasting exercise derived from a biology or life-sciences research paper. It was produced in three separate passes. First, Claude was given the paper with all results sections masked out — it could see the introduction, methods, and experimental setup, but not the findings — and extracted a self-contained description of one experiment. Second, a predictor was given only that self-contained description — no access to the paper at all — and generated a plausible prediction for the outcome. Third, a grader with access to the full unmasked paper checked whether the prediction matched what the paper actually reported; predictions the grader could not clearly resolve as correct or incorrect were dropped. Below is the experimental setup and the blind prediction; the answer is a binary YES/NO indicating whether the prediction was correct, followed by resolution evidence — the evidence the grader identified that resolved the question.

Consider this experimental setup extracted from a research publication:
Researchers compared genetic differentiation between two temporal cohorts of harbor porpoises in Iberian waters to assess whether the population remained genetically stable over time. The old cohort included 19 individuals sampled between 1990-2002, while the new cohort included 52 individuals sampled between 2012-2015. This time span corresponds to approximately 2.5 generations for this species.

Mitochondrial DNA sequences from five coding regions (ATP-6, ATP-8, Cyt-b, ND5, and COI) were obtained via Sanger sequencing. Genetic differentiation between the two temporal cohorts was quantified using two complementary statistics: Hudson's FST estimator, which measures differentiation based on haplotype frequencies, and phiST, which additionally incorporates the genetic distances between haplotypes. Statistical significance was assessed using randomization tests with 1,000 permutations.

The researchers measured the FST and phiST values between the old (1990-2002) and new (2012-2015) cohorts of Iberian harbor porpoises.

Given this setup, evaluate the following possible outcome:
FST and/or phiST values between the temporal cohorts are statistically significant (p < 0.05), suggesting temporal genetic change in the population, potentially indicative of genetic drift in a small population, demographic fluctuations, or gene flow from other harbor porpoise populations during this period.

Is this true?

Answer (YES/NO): NO